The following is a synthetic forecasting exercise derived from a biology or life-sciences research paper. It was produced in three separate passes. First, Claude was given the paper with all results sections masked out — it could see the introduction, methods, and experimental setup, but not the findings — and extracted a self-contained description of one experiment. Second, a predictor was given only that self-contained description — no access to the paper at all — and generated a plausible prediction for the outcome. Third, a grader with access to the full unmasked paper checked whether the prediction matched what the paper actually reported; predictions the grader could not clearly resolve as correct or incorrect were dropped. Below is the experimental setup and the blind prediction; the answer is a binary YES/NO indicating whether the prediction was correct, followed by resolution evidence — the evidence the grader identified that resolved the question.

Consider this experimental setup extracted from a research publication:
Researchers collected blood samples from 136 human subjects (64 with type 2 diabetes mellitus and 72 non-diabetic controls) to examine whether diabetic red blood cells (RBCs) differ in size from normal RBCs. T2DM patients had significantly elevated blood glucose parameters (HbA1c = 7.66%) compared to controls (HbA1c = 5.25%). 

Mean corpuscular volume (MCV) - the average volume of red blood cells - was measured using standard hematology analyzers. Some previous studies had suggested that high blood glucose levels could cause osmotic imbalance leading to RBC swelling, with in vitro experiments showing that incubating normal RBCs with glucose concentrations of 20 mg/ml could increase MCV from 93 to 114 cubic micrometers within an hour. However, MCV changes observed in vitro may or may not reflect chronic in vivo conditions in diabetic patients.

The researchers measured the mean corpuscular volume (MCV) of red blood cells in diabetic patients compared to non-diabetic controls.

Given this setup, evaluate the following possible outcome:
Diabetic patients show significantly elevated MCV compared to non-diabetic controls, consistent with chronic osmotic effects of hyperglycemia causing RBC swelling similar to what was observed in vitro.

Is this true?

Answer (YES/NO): NO